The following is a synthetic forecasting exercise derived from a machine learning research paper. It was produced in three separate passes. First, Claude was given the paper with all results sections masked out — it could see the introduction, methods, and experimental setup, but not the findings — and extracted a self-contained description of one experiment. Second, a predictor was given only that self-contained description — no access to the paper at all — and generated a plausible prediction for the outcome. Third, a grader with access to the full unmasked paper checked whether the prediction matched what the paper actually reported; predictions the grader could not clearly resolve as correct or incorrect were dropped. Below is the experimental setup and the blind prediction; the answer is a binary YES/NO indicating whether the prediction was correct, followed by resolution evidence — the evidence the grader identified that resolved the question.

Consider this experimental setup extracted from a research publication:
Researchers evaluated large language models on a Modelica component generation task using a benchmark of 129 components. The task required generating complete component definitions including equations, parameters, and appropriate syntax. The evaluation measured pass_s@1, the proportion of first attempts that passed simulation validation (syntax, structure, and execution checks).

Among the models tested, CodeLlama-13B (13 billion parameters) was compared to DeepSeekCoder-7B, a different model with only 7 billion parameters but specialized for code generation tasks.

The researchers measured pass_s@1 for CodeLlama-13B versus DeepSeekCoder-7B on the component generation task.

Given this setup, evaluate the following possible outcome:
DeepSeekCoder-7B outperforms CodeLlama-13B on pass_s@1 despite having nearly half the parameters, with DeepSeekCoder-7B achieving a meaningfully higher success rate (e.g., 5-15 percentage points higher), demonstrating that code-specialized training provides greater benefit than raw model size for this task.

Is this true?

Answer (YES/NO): NO